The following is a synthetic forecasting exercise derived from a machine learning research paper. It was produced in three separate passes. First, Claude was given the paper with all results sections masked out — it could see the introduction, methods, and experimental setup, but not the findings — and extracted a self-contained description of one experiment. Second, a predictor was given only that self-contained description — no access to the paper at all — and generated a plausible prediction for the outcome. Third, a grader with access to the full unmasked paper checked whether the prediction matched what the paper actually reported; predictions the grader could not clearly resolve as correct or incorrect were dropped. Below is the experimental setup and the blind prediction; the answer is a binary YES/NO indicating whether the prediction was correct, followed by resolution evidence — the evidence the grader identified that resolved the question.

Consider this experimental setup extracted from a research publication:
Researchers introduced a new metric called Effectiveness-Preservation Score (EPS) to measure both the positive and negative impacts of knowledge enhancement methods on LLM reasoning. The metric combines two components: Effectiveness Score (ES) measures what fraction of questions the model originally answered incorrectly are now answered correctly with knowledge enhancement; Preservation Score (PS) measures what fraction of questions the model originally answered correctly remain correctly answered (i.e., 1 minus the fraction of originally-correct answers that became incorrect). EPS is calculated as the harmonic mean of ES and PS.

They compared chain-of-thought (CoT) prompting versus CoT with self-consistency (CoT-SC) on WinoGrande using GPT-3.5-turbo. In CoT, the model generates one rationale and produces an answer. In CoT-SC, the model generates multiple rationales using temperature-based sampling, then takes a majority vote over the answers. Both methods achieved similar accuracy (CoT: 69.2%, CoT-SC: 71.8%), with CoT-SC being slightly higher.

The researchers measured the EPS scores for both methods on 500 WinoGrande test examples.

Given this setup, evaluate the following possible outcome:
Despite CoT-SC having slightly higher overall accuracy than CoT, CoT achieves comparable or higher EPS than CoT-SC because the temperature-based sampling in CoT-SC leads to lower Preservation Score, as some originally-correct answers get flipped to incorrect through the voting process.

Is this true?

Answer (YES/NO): YES